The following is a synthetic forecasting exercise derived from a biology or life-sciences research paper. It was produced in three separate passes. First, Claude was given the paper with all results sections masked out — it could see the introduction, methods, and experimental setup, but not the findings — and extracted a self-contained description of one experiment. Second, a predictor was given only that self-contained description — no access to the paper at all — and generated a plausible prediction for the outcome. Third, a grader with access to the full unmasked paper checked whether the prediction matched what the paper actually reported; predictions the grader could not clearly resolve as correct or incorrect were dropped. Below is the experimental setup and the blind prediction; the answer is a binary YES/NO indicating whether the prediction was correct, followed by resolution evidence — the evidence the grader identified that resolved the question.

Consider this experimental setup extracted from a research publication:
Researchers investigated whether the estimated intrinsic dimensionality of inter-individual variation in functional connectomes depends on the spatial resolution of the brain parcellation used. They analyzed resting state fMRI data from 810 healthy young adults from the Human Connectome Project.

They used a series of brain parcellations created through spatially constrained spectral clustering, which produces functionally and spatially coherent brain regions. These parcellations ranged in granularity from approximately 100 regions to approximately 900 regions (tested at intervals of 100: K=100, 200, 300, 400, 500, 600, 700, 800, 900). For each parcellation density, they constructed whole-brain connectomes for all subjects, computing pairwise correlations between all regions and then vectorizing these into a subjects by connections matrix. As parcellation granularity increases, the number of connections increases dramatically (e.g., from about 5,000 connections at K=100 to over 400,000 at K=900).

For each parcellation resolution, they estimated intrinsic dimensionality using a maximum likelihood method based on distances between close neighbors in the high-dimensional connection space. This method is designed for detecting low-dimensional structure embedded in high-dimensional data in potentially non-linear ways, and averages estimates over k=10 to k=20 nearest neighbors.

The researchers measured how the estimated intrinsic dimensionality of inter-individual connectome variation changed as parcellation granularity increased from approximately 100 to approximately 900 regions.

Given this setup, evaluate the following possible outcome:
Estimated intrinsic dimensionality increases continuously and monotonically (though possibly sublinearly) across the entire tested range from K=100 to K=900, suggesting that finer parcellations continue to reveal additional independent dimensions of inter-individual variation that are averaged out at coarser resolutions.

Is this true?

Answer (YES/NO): NO